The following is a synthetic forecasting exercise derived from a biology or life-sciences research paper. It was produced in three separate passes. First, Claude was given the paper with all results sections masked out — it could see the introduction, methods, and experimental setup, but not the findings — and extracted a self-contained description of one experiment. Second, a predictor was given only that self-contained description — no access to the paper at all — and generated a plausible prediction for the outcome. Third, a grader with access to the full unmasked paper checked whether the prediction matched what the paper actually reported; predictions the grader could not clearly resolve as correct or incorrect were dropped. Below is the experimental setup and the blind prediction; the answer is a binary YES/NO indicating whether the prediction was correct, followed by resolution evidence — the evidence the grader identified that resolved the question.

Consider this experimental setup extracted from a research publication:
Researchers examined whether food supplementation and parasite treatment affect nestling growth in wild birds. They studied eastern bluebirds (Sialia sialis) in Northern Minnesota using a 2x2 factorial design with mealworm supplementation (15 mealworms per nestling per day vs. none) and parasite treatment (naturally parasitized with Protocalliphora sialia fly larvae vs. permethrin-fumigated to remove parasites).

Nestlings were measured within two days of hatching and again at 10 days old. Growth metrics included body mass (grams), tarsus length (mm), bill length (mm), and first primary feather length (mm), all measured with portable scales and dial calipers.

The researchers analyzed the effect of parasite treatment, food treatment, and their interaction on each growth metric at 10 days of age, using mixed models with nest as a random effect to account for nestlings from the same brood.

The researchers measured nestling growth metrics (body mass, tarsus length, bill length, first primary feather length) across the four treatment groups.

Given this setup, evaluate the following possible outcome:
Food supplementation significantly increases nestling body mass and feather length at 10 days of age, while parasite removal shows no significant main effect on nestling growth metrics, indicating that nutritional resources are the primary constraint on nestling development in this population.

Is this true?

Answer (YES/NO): NO